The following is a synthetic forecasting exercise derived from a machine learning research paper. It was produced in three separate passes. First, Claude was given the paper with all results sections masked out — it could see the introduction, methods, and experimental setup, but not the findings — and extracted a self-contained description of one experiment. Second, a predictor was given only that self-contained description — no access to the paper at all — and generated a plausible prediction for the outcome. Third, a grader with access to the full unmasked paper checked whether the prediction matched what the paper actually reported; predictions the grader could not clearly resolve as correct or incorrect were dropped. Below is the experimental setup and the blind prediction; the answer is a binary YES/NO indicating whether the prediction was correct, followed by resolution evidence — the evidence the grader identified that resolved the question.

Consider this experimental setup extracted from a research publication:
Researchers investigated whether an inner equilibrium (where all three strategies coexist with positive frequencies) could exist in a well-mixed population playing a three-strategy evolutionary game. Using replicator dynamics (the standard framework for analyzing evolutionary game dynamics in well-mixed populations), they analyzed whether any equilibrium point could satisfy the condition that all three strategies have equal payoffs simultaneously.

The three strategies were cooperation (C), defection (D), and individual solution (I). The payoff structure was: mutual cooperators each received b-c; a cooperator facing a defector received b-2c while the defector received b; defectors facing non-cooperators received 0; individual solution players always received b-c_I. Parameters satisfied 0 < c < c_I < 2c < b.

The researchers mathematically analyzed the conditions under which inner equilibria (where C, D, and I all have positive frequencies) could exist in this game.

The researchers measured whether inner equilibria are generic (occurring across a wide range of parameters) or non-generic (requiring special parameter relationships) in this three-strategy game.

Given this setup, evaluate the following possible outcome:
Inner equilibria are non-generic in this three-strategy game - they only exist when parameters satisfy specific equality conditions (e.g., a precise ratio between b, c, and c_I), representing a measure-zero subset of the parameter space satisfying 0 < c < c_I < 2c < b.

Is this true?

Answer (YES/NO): YES